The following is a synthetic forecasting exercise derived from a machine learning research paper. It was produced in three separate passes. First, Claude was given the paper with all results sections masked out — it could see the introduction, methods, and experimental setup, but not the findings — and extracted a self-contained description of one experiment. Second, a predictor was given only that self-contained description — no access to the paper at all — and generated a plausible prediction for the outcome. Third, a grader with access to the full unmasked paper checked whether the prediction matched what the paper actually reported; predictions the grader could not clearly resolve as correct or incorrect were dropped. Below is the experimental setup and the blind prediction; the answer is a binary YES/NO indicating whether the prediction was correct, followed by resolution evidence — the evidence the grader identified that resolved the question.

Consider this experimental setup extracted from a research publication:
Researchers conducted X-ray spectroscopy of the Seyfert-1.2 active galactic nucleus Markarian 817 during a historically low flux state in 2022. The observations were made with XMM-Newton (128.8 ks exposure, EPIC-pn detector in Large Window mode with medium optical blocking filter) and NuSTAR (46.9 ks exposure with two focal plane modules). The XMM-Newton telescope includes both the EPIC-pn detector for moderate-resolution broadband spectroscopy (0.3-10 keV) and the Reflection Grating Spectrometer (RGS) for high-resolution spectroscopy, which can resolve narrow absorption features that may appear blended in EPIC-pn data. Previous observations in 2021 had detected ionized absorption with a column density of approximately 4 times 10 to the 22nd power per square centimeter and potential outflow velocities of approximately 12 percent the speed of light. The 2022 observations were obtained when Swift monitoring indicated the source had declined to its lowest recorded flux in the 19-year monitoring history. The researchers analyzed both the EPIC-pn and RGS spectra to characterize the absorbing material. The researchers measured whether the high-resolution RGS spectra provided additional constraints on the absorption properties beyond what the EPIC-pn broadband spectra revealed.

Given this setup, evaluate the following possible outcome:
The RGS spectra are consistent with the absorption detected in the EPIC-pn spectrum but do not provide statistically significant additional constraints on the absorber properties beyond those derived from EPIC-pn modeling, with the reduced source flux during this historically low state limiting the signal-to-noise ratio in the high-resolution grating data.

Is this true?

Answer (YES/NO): YES